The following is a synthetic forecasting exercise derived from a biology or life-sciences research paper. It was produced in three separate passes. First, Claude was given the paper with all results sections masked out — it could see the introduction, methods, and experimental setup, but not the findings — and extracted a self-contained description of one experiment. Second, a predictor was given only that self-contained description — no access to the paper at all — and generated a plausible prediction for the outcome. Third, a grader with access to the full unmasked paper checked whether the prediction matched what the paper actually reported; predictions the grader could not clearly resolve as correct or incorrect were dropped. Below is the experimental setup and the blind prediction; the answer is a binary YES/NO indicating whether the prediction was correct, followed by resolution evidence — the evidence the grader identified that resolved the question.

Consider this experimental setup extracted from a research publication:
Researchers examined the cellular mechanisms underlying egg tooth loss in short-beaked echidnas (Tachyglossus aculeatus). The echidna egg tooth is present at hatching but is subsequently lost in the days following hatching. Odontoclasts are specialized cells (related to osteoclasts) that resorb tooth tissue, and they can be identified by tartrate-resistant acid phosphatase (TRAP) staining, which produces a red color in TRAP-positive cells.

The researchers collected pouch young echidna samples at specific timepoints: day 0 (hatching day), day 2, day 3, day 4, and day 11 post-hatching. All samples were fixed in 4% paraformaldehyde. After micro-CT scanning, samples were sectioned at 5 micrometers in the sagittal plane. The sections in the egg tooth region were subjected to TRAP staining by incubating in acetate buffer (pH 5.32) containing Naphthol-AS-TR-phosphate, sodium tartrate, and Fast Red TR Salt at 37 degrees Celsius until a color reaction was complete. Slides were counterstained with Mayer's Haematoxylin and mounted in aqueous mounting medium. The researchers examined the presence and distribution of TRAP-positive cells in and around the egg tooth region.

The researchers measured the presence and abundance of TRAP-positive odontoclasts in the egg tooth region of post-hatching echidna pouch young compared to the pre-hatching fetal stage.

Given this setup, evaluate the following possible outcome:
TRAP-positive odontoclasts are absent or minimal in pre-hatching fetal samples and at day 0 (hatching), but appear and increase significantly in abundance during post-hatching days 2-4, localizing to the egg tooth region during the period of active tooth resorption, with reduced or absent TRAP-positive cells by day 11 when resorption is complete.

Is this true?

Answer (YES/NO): YES